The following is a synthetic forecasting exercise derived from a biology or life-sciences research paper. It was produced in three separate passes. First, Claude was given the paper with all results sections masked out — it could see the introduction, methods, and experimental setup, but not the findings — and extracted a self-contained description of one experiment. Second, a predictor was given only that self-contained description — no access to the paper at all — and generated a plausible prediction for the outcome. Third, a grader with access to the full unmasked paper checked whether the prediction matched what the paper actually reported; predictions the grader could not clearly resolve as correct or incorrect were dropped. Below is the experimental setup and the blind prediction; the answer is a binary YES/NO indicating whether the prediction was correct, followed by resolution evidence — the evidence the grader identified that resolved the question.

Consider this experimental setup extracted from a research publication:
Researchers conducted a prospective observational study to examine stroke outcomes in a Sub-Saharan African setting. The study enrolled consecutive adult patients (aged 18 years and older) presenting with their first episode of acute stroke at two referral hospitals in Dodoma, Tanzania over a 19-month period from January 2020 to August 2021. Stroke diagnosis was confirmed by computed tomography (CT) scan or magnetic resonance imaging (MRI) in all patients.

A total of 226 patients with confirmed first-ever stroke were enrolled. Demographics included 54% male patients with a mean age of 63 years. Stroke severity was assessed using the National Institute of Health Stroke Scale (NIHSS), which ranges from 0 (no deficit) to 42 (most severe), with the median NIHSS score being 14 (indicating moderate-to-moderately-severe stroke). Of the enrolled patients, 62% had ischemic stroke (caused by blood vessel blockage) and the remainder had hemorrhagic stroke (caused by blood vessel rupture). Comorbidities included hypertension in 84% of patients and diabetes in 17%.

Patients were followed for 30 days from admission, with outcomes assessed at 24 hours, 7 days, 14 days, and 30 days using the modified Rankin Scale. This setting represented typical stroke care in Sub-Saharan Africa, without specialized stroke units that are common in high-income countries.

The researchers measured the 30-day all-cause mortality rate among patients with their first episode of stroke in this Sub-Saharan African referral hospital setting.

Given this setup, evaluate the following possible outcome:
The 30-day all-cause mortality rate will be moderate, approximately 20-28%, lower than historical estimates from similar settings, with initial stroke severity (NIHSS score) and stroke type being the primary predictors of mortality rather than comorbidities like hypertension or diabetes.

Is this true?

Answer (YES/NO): NO